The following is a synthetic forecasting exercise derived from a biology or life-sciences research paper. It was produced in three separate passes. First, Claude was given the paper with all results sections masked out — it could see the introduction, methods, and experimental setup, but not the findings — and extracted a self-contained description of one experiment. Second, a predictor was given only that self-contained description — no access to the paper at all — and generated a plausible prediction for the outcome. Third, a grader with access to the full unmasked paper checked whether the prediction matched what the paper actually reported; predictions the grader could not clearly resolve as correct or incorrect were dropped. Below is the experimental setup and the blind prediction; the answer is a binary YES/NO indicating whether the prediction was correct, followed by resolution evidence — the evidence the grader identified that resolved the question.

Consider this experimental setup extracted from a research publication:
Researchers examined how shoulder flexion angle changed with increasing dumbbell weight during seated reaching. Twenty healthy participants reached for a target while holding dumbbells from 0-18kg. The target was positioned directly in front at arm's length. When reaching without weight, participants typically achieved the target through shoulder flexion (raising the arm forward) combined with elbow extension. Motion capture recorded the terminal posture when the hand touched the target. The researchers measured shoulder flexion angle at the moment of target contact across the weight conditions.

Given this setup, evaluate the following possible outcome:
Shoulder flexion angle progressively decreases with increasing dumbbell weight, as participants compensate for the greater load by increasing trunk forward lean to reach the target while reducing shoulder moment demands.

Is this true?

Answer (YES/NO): YES